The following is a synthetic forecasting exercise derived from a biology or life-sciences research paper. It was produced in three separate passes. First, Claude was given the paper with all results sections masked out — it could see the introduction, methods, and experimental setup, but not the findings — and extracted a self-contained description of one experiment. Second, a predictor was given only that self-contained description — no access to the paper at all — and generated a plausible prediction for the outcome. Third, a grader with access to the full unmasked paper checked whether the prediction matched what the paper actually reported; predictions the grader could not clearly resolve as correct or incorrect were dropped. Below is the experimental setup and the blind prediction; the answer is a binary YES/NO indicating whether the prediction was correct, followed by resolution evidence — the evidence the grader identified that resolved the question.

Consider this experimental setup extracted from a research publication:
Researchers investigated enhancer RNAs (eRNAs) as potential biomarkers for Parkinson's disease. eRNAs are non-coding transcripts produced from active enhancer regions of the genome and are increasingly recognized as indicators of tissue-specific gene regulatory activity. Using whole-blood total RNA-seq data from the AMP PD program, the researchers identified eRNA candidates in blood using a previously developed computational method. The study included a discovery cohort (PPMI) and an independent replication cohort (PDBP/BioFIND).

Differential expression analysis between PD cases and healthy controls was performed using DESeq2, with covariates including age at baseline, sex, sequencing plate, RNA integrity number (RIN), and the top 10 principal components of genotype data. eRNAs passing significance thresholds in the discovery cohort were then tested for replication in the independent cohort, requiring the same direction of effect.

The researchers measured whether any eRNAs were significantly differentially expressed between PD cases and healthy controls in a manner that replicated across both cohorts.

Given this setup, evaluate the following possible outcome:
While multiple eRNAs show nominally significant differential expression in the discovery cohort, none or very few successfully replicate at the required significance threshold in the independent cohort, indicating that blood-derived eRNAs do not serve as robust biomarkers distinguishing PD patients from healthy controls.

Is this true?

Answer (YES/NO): NO